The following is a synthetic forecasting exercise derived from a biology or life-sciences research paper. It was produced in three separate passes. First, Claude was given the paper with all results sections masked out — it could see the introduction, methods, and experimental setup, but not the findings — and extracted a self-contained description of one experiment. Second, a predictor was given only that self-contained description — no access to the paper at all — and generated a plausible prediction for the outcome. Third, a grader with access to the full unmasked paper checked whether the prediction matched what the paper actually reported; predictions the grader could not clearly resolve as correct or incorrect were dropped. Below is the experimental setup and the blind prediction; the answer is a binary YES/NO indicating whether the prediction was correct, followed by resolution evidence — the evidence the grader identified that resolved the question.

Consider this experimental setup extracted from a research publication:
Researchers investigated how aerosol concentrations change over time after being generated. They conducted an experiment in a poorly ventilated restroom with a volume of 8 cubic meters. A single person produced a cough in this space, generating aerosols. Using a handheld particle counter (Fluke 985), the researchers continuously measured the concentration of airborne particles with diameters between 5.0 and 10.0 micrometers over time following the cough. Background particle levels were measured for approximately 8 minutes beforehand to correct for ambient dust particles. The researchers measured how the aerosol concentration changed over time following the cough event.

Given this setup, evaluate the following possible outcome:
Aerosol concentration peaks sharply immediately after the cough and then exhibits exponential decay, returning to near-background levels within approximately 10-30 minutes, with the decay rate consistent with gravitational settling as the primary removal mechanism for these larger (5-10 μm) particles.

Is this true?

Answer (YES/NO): NO